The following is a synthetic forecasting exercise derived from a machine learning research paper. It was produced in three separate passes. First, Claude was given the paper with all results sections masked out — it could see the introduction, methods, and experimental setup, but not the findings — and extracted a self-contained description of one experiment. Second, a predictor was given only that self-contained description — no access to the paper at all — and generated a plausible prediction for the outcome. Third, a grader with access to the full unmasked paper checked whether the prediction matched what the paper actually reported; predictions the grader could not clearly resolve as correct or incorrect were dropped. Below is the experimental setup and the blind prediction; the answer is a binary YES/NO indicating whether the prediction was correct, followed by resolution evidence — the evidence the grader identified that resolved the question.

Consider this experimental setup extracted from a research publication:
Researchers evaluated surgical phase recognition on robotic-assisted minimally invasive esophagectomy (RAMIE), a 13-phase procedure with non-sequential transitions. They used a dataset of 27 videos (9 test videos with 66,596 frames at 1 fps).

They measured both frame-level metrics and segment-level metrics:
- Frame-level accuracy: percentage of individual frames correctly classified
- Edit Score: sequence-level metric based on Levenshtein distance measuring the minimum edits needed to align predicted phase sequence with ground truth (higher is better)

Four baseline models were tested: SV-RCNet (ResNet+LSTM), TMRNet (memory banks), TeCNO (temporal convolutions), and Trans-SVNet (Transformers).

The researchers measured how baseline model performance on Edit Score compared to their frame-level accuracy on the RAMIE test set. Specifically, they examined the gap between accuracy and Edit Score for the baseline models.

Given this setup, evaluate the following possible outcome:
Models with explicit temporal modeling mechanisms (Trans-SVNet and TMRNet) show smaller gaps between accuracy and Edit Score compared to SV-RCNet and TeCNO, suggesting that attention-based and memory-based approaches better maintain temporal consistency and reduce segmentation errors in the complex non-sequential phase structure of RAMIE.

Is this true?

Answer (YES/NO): NO